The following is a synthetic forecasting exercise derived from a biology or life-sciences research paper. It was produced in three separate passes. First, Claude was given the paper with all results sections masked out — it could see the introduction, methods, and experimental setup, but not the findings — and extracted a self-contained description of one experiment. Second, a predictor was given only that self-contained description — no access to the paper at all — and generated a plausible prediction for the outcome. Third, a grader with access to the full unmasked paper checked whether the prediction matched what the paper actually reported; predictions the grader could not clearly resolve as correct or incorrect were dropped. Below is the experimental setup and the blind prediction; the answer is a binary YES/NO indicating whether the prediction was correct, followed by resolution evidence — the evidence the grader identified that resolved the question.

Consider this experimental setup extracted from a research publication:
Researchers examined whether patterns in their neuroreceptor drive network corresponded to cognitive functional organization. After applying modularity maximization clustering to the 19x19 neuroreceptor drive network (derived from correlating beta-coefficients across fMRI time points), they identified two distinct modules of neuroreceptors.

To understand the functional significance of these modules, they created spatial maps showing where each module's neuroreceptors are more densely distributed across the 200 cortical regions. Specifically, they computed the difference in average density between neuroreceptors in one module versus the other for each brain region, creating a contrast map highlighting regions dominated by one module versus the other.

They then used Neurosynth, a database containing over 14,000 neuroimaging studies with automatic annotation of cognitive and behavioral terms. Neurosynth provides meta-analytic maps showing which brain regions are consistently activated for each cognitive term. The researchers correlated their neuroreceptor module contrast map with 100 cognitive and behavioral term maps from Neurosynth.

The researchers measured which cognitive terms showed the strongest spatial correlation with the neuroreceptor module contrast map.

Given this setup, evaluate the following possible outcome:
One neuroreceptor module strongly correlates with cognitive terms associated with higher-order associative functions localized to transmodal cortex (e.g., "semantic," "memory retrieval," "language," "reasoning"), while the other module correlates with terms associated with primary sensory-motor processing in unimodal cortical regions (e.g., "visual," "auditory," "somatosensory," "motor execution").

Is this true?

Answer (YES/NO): NO